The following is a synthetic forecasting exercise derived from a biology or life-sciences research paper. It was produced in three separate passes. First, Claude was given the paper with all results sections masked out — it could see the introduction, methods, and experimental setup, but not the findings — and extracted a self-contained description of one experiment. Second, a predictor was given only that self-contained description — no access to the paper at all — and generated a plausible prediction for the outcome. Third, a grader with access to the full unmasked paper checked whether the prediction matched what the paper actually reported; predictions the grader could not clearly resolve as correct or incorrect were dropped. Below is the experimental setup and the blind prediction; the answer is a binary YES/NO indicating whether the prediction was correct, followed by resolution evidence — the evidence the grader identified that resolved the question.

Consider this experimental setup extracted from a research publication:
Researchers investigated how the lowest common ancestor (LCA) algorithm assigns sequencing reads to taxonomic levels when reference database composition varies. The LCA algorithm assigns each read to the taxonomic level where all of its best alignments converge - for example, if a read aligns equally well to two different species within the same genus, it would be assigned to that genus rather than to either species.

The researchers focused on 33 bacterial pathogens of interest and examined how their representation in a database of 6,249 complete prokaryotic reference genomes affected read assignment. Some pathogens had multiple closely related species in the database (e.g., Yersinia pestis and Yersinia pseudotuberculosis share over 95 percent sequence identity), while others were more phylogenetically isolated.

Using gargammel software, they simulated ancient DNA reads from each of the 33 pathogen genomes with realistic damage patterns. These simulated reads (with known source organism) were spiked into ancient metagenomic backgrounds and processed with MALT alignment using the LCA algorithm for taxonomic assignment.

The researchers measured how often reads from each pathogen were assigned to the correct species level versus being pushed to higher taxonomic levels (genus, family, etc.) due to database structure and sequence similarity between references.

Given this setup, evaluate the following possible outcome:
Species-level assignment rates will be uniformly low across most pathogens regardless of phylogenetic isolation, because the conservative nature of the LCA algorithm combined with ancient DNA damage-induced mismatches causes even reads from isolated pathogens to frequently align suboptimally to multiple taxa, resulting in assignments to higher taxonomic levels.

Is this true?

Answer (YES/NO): NO